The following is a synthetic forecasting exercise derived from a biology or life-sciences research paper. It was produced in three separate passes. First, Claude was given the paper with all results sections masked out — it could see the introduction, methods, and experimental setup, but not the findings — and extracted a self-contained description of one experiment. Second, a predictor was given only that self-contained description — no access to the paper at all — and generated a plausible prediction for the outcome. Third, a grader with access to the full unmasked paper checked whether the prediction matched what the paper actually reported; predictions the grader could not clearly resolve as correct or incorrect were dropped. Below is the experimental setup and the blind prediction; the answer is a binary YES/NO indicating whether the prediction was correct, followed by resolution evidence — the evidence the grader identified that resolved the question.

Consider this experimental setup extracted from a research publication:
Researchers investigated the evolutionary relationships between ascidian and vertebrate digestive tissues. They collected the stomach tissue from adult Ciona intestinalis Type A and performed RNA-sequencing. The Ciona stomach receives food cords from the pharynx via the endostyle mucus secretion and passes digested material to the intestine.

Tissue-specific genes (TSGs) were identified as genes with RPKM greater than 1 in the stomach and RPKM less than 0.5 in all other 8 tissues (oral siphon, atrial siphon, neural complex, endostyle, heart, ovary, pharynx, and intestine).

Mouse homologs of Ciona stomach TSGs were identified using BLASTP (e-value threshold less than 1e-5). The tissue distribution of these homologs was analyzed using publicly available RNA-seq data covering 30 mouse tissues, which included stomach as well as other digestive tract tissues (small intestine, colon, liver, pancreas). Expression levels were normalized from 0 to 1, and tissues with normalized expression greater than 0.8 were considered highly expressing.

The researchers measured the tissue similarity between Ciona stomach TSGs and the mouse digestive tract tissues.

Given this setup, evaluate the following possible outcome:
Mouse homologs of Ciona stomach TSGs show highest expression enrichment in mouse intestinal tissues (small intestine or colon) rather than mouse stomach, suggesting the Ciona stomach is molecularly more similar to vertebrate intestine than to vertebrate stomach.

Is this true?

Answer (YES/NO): YES